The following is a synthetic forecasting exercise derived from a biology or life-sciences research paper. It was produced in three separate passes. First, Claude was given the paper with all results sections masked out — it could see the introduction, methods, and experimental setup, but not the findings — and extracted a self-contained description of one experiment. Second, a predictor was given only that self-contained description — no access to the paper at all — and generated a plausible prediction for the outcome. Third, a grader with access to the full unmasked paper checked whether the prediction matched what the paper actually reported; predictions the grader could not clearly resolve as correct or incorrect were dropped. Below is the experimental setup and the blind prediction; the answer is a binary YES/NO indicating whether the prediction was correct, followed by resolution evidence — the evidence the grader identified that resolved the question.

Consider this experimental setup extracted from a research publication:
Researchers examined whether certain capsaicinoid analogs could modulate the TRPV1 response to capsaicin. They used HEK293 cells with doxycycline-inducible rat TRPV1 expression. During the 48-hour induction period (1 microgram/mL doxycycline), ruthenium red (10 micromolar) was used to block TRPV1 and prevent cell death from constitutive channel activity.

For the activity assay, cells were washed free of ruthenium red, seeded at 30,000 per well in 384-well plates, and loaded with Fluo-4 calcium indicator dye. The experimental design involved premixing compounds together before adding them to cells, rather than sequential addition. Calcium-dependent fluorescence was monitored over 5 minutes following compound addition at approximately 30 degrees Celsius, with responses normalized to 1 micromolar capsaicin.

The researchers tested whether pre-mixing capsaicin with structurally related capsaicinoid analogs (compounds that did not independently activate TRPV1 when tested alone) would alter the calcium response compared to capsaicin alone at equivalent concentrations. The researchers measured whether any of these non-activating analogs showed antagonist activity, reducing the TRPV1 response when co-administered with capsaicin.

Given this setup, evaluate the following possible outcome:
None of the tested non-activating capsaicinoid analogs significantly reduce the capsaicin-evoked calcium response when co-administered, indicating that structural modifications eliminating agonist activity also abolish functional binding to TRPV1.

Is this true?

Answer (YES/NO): NO